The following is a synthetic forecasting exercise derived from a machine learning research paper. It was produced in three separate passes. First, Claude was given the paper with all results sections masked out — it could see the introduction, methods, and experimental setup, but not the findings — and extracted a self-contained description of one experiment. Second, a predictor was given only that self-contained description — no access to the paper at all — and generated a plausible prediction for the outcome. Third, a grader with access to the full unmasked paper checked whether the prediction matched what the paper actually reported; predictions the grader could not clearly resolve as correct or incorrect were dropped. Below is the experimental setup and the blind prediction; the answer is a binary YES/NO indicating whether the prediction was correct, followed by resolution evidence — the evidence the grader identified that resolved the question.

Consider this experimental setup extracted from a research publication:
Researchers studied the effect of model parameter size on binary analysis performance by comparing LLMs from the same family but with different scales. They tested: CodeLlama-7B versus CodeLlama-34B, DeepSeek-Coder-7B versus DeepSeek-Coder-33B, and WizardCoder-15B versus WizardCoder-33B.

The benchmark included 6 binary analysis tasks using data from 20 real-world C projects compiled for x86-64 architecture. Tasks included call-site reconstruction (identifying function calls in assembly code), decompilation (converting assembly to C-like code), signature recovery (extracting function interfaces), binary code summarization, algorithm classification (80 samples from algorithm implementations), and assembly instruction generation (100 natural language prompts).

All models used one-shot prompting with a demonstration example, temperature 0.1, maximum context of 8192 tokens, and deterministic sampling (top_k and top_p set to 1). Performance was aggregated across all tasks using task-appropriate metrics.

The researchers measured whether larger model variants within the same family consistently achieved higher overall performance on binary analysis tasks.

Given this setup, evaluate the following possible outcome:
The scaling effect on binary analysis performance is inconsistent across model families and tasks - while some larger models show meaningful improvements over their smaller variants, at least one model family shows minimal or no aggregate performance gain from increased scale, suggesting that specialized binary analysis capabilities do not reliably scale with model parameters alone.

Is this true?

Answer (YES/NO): NO